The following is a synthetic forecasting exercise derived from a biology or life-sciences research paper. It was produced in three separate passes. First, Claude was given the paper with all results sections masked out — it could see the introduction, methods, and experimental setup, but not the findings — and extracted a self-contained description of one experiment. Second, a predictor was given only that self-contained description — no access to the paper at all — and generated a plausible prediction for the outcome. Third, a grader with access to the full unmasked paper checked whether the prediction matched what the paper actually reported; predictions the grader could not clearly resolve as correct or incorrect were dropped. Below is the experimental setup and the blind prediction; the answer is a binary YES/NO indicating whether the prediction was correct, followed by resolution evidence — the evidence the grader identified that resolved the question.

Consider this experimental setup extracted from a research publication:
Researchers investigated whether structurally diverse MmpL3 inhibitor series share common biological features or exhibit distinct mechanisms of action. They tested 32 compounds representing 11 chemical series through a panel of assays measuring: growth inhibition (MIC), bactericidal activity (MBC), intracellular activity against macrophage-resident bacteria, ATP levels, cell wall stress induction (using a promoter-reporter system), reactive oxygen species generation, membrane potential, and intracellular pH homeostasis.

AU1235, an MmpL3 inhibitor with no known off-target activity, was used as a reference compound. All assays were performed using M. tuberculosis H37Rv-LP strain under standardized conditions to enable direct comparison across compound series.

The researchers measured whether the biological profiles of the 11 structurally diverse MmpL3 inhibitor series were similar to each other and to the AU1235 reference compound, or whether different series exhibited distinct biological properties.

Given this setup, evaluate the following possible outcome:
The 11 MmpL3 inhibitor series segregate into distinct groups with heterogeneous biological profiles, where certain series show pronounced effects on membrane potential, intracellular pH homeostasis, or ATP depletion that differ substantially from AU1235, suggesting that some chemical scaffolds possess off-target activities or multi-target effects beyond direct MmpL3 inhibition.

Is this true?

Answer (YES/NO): NO